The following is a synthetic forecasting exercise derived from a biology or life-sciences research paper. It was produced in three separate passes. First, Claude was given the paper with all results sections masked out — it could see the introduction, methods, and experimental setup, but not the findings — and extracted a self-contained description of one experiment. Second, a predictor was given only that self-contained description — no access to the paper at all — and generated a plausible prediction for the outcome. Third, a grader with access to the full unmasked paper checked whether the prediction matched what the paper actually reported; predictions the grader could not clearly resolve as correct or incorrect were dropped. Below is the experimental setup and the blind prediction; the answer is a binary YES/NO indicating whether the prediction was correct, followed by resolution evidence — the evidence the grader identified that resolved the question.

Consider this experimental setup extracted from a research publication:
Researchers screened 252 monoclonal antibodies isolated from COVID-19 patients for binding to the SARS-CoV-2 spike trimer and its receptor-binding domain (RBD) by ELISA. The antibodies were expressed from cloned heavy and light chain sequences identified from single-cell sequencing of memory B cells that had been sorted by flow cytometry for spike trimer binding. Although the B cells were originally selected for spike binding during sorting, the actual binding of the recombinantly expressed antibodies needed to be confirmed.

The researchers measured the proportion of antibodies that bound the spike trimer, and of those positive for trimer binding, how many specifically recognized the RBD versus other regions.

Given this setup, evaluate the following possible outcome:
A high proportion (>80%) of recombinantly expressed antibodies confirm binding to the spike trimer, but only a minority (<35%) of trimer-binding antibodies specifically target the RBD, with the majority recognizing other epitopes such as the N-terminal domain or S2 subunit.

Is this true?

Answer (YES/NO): NO